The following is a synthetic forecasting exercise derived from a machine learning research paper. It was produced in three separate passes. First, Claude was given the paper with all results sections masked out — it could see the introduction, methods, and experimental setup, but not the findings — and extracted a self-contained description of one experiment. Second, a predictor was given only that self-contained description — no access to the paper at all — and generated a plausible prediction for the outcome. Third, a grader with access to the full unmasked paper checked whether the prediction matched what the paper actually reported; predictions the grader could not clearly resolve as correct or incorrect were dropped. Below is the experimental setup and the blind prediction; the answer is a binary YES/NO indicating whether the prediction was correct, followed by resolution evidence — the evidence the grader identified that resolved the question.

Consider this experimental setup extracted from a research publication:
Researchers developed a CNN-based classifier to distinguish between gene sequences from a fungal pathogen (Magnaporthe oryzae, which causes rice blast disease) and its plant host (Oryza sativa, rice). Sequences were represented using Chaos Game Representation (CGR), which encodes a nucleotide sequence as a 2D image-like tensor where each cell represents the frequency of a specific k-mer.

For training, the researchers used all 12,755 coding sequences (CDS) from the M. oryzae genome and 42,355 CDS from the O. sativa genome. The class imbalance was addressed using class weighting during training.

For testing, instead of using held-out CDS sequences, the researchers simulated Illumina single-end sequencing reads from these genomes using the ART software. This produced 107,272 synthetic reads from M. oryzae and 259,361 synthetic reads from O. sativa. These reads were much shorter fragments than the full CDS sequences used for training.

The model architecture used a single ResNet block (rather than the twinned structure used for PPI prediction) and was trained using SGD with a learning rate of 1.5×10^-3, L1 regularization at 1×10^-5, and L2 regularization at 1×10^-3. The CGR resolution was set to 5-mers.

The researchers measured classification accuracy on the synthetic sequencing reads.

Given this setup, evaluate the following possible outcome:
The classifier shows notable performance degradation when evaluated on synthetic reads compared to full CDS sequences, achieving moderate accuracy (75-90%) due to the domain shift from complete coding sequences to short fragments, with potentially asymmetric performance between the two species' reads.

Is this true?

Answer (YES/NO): YES